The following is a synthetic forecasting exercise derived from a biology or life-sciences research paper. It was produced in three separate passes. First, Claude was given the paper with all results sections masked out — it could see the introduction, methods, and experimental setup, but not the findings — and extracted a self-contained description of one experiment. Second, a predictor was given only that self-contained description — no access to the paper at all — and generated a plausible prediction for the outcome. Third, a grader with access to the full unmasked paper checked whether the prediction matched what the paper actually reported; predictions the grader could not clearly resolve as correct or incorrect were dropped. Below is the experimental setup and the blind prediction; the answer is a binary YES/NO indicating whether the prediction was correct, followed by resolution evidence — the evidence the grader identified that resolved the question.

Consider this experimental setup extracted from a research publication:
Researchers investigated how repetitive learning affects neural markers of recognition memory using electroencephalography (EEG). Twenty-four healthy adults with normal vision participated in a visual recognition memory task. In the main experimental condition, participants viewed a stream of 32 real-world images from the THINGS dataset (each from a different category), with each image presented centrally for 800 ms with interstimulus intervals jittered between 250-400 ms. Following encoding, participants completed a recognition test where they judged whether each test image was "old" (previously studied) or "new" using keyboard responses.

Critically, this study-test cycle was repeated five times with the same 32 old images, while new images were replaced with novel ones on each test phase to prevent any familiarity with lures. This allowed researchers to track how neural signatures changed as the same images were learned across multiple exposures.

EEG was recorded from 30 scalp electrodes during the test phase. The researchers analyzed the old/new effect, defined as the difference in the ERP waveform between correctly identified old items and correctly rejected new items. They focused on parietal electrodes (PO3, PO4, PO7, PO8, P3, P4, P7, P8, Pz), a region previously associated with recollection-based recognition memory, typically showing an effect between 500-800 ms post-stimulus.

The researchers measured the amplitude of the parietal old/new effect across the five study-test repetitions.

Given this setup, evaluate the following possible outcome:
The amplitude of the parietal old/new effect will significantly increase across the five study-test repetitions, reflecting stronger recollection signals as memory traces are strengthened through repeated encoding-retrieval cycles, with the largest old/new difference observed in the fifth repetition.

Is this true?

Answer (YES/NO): NO